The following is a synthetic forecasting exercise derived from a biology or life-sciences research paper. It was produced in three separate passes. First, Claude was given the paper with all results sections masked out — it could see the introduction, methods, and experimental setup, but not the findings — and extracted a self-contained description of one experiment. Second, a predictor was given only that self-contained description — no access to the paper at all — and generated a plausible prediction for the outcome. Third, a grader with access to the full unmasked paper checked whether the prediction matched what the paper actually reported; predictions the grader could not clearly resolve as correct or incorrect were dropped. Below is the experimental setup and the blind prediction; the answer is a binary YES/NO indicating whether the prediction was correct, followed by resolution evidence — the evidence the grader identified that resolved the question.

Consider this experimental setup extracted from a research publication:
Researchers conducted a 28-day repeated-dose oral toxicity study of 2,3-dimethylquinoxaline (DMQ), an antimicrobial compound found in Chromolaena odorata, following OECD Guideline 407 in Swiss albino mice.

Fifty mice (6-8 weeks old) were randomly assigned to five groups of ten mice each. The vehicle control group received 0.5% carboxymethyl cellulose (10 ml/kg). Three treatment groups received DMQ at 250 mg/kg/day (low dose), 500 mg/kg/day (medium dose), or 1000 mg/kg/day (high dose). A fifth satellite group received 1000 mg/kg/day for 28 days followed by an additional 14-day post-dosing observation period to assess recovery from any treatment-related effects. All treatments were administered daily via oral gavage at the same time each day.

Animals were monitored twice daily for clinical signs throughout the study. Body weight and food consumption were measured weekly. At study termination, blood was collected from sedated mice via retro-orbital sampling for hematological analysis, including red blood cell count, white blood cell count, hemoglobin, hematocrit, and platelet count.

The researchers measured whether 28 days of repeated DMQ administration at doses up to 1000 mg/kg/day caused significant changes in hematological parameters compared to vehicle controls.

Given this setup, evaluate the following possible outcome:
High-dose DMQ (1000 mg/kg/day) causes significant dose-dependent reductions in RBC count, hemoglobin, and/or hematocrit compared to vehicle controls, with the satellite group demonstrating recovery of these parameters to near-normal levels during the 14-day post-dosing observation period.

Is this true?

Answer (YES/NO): NO